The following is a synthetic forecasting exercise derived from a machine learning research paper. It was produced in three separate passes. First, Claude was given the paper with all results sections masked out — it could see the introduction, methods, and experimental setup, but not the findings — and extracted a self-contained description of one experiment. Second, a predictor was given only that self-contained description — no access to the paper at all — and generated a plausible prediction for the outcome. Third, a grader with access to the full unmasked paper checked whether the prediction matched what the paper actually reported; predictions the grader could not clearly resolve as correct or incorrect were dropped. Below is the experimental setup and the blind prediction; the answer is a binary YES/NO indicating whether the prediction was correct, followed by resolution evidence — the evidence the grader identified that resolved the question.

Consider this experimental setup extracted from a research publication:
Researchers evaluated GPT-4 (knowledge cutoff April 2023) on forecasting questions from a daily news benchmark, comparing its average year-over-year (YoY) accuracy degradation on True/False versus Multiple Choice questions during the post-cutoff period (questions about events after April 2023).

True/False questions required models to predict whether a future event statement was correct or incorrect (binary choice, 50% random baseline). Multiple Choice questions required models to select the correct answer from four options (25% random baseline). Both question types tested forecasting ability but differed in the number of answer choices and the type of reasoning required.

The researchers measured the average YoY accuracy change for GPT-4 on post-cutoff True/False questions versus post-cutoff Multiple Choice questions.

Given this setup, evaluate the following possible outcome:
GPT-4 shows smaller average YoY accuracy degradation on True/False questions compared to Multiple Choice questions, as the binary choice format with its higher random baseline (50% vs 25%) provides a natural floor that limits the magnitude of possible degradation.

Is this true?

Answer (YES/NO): YES